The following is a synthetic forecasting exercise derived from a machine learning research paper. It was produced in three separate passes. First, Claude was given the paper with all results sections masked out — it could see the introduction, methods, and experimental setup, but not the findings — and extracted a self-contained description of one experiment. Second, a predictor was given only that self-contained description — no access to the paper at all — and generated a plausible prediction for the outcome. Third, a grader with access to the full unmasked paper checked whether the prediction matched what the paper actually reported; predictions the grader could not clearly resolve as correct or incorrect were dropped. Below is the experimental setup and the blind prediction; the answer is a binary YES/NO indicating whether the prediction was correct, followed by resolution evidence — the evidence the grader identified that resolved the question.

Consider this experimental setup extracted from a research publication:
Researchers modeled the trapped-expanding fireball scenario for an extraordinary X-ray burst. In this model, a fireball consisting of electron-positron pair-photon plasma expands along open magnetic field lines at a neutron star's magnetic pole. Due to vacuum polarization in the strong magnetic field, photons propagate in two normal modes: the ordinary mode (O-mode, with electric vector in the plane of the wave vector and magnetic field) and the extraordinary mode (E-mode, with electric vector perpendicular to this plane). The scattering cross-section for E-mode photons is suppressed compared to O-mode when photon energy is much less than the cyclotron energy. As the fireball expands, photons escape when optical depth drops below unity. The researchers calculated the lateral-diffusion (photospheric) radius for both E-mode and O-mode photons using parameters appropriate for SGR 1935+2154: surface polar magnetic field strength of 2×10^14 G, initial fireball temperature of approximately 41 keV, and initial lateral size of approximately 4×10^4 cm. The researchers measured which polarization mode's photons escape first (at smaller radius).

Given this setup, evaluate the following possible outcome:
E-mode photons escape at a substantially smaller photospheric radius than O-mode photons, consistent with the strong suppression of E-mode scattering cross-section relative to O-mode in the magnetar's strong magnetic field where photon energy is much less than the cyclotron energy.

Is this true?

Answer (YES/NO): YES